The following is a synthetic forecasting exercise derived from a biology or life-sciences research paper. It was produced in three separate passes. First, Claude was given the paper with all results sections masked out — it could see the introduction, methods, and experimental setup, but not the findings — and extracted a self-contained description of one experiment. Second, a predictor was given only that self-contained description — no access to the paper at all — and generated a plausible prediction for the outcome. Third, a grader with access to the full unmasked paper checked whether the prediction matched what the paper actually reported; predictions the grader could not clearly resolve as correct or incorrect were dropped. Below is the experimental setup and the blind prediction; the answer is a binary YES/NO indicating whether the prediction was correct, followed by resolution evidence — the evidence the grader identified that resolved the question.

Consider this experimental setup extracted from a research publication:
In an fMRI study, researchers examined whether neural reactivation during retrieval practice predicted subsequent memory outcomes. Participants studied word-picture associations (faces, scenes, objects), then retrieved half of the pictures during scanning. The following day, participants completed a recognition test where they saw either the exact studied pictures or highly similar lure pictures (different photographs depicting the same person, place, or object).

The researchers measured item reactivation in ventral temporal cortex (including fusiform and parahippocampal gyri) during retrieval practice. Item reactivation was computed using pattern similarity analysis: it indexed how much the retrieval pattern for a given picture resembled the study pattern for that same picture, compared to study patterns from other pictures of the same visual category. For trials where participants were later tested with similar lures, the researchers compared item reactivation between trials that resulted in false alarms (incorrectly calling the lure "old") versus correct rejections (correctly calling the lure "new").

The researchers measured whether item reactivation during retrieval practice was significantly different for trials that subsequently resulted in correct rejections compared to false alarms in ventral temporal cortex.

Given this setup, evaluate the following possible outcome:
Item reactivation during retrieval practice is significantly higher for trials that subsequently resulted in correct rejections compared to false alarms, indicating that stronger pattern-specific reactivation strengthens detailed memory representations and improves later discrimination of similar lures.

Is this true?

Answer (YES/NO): NO